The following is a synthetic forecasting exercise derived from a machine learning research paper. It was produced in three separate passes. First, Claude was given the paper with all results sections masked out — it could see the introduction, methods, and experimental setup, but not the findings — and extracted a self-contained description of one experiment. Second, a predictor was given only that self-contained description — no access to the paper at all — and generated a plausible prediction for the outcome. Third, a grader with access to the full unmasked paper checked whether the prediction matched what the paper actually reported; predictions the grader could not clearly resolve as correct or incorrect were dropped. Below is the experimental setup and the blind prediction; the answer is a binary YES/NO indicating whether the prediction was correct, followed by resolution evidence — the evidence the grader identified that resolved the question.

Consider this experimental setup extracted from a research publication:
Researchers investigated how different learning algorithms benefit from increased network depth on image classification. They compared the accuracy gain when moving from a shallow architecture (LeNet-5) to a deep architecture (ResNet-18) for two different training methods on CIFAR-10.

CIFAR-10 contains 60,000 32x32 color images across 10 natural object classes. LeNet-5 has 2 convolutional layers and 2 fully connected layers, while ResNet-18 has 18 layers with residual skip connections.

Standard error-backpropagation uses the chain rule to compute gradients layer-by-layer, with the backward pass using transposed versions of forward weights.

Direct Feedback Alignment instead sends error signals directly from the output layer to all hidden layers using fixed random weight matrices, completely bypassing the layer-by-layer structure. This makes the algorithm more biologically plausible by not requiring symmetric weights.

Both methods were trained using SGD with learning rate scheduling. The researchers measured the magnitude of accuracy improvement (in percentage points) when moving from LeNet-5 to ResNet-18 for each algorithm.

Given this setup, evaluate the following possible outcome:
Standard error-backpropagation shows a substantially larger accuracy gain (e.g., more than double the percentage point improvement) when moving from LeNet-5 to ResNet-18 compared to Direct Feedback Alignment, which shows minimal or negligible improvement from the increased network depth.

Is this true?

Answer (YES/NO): NO